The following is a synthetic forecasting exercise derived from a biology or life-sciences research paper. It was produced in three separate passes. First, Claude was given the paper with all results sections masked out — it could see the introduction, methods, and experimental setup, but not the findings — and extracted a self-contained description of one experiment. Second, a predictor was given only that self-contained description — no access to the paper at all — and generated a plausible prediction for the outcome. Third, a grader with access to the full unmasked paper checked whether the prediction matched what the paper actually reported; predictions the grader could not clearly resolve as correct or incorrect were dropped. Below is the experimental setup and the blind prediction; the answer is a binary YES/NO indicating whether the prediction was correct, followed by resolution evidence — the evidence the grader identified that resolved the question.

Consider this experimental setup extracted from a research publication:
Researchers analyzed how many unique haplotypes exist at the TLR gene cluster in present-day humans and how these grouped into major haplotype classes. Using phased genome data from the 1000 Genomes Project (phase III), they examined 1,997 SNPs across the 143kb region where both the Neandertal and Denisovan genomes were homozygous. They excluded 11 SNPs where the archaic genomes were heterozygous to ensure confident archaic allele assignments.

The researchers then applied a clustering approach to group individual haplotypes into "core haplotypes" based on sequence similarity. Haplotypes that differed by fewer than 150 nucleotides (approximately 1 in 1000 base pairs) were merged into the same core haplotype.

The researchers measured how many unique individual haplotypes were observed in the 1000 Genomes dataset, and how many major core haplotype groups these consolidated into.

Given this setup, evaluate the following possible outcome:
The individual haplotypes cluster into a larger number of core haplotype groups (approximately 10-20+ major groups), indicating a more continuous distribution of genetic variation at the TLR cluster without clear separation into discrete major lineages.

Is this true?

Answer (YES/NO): NO